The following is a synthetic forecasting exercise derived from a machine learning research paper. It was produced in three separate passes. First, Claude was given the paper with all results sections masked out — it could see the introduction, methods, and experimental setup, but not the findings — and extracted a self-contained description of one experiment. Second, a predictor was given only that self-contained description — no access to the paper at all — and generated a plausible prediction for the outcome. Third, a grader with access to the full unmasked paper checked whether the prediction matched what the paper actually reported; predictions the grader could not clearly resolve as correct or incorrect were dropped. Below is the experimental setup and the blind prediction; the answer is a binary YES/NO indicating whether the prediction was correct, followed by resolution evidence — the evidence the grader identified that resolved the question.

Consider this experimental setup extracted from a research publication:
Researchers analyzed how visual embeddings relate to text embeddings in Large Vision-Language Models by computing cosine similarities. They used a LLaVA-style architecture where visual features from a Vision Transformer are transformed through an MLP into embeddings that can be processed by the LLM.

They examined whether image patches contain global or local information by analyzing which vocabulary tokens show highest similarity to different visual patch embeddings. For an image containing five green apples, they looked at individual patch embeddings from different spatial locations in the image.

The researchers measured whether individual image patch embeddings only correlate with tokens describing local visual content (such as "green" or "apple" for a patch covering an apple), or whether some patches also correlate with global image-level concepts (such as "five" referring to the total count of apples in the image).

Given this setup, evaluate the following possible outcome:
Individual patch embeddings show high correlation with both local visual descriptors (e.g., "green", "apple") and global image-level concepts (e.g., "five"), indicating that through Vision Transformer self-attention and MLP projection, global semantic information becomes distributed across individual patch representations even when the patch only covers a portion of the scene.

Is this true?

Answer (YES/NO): NO